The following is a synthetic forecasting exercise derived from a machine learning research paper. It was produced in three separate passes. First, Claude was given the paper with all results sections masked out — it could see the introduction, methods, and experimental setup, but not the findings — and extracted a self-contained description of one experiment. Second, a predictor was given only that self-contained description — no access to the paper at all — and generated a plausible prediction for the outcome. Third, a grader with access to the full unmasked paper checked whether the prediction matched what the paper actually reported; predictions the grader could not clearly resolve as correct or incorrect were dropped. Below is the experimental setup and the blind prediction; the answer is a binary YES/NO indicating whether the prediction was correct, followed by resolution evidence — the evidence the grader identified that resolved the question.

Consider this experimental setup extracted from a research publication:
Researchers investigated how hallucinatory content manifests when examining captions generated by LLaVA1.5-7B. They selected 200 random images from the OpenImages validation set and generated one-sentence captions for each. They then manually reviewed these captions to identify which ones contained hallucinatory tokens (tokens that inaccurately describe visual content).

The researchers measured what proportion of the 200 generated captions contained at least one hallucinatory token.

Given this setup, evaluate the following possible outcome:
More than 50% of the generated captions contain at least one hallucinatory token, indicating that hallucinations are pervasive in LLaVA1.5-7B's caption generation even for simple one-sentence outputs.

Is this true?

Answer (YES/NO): NO